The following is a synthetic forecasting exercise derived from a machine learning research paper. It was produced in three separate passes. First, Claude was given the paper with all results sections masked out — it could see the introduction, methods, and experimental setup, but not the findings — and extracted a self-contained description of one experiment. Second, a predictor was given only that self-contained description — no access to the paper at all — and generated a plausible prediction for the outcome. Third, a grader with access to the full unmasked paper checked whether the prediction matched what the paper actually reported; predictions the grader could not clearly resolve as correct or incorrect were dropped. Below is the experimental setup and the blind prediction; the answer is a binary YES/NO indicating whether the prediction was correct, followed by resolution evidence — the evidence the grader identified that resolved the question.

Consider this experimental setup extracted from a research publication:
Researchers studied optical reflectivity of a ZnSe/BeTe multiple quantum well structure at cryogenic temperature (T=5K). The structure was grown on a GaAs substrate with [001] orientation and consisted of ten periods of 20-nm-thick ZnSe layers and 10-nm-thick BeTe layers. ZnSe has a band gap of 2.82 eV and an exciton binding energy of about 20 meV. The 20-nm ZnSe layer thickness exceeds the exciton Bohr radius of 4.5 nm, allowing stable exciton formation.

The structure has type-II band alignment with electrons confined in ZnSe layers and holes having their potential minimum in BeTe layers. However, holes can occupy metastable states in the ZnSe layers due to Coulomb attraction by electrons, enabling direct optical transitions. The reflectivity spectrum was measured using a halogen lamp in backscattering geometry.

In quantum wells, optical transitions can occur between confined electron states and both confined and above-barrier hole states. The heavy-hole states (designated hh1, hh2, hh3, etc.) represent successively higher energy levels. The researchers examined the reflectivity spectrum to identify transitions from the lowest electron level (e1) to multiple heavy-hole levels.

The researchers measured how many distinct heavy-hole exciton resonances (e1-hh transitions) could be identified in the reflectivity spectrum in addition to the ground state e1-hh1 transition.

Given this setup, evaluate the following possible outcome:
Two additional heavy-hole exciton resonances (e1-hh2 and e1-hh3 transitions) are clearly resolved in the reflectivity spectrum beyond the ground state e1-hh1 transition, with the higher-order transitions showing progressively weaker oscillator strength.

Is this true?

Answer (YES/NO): YES